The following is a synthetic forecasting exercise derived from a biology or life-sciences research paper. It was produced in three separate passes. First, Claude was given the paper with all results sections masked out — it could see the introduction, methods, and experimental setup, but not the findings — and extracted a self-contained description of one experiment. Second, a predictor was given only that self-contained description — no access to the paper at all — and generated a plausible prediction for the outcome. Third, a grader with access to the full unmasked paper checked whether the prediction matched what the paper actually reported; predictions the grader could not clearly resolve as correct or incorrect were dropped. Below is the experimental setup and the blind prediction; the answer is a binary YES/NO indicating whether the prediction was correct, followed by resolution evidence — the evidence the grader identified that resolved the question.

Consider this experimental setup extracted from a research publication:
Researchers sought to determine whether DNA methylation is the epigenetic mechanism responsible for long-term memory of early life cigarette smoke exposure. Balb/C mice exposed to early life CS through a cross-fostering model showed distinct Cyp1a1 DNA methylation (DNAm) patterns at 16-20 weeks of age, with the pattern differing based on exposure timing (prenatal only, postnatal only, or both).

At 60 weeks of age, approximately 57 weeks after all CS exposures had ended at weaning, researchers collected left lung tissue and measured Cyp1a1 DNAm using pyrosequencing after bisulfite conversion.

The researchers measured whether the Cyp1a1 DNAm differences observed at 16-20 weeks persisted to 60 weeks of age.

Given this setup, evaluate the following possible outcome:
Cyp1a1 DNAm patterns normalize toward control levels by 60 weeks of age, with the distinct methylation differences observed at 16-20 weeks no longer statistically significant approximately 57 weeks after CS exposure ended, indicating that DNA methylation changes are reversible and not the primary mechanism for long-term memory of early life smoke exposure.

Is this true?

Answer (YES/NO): YES